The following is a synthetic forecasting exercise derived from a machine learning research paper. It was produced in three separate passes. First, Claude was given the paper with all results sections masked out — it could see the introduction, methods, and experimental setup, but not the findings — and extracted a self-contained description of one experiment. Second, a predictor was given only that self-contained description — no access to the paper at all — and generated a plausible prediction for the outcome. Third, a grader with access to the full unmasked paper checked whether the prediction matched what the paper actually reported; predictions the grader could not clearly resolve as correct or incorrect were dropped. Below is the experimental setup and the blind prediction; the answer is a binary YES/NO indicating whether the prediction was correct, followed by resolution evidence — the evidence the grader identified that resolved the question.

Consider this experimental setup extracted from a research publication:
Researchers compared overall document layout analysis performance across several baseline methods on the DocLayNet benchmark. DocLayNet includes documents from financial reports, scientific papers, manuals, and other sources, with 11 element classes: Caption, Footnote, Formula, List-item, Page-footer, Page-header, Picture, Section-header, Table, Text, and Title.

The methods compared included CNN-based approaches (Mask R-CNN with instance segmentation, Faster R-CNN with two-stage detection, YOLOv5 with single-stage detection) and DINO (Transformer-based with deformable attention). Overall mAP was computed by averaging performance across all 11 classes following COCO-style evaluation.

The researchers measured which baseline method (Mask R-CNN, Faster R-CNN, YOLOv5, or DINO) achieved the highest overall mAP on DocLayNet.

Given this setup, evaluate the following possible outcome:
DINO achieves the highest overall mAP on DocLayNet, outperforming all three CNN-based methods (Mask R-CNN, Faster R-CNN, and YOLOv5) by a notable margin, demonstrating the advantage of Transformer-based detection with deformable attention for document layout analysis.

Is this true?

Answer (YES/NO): NO